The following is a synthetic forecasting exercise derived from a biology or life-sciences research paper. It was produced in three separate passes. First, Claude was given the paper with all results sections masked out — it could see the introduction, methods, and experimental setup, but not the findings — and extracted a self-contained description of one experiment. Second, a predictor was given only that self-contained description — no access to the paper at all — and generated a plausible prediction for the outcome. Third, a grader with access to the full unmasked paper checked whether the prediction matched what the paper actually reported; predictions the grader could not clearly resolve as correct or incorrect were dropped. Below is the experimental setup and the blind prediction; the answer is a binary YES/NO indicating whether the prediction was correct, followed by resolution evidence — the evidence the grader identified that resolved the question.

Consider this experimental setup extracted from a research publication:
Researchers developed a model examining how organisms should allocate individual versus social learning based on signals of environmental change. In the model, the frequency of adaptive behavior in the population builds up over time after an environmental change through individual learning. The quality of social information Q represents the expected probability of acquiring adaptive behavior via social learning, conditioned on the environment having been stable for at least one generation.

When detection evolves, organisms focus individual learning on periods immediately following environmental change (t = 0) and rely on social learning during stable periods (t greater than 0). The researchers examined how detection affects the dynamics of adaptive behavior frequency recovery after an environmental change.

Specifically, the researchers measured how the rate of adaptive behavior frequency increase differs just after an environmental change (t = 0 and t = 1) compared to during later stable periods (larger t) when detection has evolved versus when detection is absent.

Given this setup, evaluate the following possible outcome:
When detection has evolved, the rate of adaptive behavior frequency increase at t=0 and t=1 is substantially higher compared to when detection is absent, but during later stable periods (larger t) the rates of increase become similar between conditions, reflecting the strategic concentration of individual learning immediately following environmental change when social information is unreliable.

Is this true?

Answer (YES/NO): NO